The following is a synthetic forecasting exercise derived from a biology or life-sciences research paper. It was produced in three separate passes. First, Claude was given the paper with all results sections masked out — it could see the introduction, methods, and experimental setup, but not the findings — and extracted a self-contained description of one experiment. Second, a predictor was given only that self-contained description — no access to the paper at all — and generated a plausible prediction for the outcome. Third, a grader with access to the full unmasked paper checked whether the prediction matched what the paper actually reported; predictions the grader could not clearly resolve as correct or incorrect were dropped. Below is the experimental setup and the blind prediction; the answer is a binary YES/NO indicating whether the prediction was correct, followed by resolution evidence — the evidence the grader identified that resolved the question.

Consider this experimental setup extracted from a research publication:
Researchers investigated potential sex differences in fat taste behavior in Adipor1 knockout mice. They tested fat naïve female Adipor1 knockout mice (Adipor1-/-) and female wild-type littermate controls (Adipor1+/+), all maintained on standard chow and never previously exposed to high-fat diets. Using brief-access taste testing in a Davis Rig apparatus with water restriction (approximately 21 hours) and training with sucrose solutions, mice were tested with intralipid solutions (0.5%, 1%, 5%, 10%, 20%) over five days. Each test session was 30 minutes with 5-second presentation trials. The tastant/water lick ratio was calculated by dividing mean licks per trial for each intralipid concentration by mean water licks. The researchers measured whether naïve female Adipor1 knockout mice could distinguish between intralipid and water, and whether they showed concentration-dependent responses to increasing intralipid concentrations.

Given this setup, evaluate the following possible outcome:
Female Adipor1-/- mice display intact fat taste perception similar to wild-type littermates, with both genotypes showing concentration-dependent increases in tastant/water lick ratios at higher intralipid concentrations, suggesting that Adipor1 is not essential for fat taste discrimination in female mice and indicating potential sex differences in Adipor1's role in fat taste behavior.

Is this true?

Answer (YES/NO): NO